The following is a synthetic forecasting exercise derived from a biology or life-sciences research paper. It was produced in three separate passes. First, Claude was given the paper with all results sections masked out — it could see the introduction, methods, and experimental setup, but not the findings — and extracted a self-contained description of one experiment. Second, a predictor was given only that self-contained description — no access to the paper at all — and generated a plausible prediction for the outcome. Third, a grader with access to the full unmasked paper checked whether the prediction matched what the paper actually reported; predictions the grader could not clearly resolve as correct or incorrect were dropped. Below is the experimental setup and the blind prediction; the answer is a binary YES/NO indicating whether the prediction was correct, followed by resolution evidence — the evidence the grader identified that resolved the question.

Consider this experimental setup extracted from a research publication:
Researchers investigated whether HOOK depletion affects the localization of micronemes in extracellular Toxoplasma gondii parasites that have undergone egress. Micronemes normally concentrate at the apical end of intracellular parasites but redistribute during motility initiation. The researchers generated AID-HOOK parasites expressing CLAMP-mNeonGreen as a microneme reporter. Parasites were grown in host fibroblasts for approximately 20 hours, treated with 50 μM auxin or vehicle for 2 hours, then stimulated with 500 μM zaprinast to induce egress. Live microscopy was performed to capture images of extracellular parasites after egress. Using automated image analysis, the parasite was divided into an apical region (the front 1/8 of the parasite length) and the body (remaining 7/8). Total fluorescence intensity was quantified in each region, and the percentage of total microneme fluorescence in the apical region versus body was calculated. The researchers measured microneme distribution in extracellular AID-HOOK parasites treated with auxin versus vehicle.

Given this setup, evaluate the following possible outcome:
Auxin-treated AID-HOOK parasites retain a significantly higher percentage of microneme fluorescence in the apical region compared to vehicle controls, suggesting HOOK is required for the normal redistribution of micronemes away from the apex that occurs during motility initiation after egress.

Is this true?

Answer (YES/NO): NO